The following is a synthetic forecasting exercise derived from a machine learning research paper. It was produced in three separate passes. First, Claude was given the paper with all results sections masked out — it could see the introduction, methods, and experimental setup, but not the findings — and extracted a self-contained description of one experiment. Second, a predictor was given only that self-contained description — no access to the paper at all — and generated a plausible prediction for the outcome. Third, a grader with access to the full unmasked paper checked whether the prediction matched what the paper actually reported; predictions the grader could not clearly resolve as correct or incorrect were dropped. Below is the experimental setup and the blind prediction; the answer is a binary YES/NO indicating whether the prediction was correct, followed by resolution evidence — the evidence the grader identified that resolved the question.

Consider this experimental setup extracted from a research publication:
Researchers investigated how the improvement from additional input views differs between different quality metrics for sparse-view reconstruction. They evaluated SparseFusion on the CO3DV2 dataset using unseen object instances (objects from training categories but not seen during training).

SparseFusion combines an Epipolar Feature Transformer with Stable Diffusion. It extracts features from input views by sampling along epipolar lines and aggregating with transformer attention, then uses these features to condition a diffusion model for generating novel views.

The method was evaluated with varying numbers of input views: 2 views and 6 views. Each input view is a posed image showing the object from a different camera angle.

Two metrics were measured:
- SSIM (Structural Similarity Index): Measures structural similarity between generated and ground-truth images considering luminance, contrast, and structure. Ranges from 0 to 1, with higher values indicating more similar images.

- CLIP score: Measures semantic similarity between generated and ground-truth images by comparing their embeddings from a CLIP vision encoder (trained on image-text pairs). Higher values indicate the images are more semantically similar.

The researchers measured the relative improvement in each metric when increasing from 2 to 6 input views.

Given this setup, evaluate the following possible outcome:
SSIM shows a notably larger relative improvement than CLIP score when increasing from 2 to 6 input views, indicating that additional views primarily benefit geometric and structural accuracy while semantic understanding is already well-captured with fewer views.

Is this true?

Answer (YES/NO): YES